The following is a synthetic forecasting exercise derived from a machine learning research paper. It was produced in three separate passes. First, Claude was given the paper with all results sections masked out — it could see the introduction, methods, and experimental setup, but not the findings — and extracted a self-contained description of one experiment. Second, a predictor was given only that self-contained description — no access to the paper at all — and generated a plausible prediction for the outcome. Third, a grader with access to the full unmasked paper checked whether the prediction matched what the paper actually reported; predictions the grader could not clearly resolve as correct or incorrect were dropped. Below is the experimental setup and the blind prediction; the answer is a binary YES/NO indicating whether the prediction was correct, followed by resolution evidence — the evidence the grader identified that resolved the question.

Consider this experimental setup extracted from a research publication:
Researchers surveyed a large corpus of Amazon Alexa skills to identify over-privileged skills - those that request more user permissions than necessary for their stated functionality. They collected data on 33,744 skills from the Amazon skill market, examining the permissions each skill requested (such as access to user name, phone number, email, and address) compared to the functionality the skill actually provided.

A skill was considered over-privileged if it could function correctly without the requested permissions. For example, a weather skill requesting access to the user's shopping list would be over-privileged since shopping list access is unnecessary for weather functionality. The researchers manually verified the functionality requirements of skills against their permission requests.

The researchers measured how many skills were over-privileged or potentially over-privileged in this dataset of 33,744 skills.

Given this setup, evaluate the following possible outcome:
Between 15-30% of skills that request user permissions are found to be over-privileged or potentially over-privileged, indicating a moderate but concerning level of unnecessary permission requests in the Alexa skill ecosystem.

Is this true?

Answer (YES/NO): YES